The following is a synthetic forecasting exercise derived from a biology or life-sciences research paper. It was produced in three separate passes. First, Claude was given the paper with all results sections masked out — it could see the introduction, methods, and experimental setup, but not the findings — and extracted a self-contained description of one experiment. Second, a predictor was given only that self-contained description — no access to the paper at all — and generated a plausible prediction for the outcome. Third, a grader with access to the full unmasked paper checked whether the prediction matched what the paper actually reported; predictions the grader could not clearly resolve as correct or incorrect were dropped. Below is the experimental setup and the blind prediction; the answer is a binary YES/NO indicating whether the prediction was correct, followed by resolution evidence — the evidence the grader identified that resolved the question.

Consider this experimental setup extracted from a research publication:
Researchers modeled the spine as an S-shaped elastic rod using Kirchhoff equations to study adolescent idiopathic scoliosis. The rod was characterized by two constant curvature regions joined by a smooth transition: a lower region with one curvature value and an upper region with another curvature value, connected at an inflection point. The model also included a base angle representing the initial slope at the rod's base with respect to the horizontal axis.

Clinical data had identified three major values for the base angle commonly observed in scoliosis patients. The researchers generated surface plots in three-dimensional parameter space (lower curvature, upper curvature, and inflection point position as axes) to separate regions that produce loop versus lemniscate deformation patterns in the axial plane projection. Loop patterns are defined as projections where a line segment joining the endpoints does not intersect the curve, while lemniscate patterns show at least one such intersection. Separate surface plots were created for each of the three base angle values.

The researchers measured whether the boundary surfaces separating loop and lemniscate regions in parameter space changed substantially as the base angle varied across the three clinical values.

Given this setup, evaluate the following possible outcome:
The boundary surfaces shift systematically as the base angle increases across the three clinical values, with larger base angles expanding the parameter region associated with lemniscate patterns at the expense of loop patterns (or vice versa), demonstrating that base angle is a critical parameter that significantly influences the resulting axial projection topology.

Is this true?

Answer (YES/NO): NO